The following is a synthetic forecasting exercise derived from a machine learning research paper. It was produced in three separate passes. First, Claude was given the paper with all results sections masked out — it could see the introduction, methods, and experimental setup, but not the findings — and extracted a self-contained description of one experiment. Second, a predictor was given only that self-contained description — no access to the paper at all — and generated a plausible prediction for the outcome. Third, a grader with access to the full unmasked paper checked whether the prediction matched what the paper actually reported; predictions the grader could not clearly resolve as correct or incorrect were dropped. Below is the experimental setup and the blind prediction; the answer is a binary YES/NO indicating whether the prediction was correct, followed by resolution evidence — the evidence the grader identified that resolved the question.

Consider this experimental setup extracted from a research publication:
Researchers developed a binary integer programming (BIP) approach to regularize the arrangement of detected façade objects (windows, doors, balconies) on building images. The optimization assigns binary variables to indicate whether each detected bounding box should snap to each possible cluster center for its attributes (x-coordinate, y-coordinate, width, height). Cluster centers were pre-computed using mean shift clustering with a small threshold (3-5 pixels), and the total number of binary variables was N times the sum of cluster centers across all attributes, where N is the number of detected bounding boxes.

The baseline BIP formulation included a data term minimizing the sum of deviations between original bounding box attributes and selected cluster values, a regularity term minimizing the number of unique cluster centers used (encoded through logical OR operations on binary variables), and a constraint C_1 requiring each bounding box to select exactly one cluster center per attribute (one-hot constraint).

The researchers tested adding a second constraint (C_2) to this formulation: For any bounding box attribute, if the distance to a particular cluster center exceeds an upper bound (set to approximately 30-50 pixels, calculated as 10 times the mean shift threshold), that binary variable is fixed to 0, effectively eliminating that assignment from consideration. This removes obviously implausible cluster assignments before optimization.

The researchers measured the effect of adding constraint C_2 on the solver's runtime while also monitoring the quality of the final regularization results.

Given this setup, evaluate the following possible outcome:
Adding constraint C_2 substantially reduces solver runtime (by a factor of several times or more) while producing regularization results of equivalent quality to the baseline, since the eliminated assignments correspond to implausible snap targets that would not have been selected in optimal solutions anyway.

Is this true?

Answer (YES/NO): YES